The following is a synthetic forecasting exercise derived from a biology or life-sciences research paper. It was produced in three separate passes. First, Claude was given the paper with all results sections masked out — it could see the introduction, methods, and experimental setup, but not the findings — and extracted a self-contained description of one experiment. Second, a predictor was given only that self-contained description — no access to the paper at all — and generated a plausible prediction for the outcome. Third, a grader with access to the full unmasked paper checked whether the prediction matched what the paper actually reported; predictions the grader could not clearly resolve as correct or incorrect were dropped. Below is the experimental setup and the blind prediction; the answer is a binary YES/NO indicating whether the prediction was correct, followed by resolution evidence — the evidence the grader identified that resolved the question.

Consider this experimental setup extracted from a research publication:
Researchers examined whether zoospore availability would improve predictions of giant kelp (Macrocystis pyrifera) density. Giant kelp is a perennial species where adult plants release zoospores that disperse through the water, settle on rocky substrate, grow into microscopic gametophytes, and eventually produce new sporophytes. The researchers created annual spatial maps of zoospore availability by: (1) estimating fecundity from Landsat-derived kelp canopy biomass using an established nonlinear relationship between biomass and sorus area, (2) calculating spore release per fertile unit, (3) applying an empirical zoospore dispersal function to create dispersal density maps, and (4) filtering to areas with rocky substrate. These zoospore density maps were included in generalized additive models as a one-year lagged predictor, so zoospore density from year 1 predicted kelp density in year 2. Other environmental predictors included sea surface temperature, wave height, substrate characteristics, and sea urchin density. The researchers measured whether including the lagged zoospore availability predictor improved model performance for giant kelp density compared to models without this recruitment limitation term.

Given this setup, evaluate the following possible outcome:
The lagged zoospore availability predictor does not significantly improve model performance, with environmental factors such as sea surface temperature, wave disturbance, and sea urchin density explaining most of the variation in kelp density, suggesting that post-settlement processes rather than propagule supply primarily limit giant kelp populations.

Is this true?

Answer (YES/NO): NO